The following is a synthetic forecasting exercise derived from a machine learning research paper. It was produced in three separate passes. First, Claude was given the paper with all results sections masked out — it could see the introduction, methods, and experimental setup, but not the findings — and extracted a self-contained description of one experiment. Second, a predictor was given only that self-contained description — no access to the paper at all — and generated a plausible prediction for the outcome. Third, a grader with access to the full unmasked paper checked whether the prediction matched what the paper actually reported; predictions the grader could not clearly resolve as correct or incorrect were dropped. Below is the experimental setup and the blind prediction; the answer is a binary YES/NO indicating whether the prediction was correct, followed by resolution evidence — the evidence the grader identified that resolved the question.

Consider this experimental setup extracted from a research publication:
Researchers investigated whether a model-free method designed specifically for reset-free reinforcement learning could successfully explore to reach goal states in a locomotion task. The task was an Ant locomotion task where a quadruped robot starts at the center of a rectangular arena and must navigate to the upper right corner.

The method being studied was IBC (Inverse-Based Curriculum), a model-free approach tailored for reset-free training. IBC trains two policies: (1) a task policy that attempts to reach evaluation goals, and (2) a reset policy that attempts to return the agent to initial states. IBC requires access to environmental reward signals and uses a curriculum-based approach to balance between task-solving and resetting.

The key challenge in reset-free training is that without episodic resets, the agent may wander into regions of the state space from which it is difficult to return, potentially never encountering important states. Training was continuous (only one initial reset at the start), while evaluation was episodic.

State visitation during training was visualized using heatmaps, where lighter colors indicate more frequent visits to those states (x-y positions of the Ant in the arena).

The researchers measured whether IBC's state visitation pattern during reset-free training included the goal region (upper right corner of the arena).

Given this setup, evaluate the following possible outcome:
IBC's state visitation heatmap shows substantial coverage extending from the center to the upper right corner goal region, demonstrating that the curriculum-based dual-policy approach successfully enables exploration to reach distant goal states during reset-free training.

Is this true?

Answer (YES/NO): NO